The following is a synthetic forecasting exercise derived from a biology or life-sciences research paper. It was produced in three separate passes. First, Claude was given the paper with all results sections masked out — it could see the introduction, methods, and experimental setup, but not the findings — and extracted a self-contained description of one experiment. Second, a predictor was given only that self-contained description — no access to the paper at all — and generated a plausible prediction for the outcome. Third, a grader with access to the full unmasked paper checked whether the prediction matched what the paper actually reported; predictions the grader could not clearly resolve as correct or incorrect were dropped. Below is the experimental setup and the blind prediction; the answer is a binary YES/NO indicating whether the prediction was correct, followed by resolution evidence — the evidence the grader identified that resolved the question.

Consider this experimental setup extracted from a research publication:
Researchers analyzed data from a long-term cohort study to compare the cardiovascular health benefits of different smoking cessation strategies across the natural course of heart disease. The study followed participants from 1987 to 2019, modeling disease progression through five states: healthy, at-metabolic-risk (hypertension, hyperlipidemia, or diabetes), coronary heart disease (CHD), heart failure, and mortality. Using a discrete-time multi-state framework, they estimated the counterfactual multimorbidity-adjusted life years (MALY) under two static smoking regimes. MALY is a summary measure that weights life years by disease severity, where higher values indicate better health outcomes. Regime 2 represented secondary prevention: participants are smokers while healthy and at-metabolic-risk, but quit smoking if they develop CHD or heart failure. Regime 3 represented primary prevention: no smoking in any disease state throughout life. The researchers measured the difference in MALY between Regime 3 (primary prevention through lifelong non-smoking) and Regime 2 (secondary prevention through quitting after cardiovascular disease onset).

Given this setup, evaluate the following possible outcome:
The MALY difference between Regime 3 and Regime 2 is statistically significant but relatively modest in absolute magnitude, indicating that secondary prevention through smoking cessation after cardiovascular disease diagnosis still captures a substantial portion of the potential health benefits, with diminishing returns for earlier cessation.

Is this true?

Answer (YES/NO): NO